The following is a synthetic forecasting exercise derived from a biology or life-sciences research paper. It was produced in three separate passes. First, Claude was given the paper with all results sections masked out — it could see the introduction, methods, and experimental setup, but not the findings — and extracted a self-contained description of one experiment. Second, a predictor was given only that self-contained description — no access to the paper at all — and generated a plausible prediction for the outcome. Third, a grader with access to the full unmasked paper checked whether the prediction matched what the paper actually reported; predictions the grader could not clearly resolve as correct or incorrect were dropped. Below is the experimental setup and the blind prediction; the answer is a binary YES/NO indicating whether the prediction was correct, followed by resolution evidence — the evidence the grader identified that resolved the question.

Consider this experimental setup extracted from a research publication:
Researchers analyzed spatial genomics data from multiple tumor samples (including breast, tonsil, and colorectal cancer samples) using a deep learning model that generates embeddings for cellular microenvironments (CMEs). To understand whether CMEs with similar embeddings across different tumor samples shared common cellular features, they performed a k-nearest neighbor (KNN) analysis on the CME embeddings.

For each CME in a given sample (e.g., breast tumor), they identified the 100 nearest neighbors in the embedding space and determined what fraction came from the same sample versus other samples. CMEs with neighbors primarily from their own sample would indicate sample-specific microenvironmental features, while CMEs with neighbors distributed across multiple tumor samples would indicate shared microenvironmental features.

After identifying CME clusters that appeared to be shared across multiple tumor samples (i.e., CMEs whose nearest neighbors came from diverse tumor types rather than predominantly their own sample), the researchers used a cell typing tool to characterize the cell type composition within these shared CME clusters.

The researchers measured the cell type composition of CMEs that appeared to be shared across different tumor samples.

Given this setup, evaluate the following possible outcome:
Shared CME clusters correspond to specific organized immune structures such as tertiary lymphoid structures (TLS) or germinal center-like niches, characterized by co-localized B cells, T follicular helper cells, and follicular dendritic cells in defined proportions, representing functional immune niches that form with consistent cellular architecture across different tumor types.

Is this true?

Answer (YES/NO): NO